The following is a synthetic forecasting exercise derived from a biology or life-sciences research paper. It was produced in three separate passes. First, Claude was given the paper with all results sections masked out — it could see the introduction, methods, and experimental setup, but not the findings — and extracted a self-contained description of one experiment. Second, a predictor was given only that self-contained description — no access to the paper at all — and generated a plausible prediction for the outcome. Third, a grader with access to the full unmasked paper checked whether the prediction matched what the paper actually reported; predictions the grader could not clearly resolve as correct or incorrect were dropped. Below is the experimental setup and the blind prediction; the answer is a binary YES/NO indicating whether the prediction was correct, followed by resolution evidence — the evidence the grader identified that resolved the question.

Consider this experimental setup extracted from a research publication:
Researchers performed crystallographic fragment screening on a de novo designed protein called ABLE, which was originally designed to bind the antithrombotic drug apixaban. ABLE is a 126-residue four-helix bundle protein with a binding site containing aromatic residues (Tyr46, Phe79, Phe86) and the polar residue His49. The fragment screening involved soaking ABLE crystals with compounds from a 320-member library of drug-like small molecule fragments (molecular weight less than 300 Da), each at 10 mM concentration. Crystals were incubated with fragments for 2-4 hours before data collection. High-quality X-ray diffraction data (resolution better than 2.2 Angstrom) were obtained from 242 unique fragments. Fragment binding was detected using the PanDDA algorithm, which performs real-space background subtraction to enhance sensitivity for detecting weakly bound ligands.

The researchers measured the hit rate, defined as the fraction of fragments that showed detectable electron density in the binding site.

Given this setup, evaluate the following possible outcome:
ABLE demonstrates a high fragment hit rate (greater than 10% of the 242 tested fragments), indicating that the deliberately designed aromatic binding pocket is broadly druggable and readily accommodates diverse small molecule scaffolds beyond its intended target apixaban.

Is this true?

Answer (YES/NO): YES